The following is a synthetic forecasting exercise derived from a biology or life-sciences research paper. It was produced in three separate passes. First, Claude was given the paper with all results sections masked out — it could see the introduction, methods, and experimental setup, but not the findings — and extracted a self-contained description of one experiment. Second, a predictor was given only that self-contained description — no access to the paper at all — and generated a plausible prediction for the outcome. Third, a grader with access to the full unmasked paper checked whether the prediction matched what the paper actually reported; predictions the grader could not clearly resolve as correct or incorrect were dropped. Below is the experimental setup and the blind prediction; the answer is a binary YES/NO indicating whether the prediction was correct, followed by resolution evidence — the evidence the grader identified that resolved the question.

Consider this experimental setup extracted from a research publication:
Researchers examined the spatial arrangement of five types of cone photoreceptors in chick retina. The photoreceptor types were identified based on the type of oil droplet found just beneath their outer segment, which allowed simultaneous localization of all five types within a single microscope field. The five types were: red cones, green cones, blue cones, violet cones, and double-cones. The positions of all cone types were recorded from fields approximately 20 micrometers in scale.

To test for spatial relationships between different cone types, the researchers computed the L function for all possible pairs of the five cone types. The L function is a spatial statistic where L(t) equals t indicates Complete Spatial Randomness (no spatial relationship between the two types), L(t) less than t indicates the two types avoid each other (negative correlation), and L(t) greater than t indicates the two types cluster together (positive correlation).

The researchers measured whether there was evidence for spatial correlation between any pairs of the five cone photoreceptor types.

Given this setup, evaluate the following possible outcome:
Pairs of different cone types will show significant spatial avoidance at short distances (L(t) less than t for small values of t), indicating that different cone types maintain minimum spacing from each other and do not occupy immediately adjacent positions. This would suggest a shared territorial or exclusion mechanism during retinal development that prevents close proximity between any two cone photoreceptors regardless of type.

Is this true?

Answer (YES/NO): NO